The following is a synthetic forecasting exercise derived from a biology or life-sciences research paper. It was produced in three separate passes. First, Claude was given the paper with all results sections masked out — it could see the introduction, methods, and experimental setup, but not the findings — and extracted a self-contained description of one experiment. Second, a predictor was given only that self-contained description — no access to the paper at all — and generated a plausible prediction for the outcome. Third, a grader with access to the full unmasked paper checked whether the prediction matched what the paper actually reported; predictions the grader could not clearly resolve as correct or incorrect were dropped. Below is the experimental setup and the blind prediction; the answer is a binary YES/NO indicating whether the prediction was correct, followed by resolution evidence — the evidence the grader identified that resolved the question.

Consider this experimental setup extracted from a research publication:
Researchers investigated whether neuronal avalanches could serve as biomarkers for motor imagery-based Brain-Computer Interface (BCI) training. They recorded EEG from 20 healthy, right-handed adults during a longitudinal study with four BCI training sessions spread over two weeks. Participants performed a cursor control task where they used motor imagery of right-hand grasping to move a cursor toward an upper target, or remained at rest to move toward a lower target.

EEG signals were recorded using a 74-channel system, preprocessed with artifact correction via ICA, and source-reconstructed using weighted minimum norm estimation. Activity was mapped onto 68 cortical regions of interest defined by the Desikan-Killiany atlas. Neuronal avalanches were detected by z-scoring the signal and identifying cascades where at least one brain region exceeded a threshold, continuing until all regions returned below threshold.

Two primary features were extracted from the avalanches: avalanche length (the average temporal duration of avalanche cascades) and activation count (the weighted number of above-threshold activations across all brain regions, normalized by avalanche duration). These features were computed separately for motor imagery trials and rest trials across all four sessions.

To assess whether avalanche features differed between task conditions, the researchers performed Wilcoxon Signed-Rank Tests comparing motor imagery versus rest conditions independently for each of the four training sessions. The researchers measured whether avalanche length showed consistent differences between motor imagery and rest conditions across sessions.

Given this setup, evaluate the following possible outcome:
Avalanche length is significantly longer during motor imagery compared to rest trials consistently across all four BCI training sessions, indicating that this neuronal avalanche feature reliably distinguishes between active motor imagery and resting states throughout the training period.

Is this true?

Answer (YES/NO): NO